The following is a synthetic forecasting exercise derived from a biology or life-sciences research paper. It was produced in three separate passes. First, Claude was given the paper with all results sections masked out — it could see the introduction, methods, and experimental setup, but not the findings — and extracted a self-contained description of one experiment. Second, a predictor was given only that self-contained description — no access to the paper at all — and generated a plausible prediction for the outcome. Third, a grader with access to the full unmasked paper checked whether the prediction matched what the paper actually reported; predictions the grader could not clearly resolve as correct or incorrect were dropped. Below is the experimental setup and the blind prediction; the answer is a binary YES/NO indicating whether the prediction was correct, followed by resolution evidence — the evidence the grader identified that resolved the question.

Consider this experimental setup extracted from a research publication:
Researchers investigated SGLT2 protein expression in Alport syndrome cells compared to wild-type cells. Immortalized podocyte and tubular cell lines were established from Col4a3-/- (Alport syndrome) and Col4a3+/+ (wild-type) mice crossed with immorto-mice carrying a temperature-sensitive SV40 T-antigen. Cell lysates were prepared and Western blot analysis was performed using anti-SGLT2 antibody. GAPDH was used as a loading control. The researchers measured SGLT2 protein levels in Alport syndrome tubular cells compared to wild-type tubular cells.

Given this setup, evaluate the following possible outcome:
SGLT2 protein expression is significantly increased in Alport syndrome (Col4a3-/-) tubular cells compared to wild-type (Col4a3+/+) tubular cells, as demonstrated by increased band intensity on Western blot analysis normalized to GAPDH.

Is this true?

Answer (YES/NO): NO